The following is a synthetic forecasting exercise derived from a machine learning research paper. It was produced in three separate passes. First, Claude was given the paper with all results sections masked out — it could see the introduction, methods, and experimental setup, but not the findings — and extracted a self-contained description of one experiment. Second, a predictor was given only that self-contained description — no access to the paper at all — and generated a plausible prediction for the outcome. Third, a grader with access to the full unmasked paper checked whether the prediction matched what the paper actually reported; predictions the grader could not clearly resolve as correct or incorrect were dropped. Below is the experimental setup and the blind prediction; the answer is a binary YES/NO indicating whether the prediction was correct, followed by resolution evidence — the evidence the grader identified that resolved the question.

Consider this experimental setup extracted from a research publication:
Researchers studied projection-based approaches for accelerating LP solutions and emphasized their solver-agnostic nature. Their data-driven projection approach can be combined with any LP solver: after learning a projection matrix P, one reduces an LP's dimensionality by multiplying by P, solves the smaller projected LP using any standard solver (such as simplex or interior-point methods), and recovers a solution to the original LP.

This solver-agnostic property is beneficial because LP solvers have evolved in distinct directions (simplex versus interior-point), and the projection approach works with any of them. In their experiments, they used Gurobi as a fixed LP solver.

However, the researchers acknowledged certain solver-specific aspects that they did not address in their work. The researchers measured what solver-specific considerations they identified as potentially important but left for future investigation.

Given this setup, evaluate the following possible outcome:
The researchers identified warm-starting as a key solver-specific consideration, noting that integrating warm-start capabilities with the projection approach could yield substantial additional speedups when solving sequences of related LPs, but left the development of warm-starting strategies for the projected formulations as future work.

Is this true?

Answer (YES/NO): NO